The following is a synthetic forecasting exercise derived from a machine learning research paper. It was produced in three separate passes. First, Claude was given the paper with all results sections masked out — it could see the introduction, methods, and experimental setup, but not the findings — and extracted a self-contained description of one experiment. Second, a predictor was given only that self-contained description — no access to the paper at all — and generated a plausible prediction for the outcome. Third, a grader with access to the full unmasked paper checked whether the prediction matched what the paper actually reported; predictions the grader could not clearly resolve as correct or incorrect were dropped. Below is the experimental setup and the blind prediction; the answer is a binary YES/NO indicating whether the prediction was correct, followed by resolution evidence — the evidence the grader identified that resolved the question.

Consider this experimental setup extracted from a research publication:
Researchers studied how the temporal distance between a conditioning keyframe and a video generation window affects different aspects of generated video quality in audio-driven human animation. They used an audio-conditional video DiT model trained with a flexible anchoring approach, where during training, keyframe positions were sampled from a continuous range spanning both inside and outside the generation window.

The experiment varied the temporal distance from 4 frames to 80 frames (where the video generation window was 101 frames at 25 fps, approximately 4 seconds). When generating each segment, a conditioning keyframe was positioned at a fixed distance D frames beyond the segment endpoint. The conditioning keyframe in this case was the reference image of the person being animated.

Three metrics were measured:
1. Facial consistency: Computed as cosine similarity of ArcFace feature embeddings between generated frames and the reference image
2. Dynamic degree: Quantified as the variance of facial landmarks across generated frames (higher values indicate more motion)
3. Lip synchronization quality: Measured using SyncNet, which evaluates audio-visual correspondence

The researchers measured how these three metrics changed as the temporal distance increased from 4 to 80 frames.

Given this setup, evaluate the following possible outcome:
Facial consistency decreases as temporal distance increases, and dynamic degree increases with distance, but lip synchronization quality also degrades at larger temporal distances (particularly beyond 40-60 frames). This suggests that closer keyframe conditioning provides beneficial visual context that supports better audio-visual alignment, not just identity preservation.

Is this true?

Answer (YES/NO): NO